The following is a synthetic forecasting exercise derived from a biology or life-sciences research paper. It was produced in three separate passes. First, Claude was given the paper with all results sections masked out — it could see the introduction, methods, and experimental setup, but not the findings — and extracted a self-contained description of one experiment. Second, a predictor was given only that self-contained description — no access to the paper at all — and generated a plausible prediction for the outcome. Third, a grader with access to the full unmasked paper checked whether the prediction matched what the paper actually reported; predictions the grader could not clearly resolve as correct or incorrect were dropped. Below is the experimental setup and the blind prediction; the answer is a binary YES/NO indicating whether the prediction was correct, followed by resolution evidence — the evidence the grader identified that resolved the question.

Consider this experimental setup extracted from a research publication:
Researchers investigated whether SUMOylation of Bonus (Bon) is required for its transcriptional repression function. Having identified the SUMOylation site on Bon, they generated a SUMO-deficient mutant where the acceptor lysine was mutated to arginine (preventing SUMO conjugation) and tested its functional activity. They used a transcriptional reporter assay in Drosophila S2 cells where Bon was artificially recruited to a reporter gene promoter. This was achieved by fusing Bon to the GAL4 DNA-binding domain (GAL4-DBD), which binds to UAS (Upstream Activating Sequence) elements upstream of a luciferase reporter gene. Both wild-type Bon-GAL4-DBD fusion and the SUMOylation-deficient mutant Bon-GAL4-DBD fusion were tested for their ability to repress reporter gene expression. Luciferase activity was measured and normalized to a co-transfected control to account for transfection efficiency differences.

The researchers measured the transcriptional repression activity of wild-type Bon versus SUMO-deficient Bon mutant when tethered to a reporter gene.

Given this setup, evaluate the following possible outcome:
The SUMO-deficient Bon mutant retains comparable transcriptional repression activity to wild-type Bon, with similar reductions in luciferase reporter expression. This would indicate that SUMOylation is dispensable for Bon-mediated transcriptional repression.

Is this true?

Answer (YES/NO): NO